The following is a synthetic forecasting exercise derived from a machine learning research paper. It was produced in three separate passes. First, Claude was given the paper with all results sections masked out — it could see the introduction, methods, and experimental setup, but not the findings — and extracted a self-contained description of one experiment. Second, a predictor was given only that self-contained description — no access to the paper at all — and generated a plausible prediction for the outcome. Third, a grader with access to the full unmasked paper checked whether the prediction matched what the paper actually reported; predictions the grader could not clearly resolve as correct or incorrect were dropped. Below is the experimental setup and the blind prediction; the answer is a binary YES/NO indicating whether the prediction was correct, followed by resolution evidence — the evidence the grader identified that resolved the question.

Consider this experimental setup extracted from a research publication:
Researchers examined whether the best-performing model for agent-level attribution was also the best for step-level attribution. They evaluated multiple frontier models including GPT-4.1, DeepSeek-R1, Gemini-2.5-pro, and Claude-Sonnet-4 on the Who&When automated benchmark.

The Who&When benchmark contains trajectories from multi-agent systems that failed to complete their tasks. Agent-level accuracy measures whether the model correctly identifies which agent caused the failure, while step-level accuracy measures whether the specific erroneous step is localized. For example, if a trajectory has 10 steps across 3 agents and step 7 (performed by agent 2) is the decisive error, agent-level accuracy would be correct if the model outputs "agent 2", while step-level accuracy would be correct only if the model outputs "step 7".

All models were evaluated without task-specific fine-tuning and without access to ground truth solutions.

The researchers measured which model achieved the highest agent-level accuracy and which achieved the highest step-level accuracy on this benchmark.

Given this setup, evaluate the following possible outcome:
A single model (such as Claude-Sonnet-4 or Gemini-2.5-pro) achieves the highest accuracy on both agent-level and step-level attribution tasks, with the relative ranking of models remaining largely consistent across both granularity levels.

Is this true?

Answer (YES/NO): NO